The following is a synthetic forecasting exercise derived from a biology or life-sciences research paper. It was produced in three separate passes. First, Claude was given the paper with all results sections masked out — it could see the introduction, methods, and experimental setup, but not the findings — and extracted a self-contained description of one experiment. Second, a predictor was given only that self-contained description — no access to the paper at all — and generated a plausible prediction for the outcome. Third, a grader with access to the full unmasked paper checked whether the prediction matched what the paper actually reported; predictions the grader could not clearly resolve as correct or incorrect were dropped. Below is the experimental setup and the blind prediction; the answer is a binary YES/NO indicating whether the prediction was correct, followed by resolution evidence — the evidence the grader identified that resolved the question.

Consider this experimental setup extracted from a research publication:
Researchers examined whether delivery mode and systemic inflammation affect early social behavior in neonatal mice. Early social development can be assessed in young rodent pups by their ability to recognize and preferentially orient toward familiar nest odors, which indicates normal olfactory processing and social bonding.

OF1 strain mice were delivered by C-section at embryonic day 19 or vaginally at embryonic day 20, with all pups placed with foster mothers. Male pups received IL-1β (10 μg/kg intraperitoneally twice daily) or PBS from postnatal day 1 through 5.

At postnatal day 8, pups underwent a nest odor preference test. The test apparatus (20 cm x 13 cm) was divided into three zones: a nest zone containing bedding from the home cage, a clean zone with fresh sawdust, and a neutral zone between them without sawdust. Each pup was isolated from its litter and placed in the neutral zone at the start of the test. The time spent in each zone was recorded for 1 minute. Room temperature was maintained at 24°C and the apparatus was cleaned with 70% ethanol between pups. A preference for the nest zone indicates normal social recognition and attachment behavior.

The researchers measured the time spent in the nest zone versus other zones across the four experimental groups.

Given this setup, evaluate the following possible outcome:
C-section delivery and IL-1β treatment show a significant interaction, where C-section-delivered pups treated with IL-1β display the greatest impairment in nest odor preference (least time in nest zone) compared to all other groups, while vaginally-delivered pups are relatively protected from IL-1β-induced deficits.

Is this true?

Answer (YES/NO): NO